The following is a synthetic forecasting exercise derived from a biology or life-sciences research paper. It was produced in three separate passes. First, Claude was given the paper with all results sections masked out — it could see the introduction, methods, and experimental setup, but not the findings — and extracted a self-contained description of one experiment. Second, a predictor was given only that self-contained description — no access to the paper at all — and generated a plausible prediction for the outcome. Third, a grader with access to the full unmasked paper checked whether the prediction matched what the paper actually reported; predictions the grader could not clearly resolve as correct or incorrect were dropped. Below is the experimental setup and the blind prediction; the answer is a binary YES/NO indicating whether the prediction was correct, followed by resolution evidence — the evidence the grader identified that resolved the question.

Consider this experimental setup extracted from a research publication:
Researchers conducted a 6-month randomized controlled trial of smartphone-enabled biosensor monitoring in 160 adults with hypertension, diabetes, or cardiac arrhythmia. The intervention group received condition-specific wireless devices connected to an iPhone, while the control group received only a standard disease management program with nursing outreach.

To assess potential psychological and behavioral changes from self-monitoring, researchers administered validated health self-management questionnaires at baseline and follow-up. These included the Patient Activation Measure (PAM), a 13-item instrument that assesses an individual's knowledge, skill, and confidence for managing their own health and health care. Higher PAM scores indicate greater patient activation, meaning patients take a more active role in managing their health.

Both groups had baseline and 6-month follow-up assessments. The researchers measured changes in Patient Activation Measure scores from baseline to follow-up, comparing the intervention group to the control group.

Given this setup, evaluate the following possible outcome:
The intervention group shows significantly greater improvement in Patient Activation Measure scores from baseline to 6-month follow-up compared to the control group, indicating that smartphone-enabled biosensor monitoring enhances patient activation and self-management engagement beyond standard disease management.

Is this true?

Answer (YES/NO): NO